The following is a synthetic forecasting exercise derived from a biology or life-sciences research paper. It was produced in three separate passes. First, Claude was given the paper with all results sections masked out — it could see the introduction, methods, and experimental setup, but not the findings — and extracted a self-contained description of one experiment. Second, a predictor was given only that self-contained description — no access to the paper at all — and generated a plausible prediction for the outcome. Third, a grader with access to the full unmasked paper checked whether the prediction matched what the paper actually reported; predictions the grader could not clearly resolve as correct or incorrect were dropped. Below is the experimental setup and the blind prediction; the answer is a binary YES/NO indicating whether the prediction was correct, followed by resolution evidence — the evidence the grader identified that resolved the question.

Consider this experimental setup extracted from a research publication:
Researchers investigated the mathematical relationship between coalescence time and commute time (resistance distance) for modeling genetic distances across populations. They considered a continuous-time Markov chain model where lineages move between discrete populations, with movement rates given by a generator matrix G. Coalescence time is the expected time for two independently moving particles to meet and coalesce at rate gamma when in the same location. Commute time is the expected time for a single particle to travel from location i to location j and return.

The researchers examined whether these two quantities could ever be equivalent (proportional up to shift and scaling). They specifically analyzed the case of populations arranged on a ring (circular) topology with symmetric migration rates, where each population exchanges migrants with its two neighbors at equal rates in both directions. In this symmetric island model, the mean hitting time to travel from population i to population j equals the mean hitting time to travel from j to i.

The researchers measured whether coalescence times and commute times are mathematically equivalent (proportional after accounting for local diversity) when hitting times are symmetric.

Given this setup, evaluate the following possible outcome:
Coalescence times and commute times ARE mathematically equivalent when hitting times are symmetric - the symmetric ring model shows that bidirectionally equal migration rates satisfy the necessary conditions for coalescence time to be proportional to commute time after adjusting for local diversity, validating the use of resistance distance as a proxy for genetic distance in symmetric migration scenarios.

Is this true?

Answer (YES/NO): YES